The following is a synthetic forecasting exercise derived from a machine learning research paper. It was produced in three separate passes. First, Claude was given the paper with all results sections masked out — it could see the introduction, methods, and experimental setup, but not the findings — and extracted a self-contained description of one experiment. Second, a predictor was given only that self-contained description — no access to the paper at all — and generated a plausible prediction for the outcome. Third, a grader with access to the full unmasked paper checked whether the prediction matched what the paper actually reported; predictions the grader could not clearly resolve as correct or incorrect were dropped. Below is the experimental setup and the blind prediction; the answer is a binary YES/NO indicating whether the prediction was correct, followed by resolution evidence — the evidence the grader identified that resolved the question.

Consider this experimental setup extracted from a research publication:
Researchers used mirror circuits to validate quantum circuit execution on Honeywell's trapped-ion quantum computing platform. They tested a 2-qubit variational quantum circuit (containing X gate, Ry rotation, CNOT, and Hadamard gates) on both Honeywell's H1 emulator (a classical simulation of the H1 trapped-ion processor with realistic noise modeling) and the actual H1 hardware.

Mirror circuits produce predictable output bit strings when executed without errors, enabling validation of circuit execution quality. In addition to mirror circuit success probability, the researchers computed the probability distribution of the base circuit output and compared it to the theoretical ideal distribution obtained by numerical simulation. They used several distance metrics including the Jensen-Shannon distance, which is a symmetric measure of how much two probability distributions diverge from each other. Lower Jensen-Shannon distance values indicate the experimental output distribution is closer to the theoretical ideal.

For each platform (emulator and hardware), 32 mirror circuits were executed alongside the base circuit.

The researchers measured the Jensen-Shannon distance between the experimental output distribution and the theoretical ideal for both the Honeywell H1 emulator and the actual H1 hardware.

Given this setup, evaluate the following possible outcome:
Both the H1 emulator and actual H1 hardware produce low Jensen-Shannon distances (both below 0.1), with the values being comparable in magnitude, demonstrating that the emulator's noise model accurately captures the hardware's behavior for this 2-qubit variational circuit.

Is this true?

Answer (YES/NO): YES